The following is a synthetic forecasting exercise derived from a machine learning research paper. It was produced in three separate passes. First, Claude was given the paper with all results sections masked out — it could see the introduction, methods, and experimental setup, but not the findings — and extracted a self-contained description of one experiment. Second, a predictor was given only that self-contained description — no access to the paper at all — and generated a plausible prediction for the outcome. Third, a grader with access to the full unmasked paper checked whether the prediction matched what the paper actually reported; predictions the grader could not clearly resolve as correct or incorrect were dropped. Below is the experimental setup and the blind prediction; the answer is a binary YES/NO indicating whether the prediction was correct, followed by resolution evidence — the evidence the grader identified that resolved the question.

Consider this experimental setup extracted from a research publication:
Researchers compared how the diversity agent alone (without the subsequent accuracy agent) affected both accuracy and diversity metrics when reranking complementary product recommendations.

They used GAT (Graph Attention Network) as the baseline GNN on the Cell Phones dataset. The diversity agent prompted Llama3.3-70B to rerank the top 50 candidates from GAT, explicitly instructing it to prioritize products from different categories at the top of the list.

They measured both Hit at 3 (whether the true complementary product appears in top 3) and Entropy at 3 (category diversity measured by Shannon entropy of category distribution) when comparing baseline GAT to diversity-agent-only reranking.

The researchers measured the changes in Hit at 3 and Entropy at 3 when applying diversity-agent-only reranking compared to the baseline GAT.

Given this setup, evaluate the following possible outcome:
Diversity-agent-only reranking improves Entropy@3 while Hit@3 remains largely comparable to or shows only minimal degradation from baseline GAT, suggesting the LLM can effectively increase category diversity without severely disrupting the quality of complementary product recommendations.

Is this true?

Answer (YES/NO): NO